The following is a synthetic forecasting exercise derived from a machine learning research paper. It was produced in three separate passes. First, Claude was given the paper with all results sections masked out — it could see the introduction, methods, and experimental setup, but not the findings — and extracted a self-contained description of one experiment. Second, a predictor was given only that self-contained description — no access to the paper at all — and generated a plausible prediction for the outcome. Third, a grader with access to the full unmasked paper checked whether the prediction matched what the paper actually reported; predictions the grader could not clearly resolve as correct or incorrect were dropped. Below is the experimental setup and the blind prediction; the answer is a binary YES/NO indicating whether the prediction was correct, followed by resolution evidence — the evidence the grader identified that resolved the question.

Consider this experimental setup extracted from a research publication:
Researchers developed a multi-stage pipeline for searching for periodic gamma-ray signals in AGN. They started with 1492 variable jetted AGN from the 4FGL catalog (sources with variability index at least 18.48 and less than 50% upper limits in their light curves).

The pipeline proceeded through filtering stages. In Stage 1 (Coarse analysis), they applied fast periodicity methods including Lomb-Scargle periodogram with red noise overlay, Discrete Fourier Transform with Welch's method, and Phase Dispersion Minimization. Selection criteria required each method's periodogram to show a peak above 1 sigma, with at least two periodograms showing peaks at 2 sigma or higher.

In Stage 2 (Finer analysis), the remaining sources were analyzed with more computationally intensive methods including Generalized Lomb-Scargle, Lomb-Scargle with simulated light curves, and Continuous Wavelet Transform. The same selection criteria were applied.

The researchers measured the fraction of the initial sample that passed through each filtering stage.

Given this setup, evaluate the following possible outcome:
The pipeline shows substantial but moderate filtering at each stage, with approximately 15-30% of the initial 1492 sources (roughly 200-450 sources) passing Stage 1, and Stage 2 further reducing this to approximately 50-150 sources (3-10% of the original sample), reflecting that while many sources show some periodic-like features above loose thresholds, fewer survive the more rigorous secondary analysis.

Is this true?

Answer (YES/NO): NO